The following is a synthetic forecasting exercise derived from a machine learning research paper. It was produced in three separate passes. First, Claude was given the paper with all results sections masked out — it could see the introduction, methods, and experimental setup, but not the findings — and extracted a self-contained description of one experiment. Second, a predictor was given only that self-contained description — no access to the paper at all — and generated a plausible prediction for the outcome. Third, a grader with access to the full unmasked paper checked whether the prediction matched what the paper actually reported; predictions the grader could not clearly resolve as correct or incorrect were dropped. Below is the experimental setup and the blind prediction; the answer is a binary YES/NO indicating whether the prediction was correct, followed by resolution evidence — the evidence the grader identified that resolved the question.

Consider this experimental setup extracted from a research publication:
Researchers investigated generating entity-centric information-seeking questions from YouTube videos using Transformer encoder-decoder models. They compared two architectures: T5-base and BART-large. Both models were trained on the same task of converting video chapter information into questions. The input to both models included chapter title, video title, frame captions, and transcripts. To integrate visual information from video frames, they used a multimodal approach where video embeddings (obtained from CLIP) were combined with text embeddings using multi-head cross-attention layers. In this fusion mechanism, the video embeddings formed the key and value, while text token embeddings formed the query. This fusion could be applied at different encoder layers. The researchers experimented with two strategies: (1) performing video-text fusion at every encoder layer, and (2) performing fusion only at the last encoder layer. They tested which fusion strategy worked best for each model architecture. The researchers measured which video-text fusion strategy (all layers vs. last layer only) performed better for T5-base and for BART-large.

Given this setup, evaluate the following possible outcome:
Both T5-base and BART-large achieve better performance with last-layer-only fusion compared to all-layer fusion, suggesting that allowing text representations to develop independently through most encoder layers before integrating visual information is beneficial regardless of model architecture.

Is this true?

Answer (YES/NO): NO